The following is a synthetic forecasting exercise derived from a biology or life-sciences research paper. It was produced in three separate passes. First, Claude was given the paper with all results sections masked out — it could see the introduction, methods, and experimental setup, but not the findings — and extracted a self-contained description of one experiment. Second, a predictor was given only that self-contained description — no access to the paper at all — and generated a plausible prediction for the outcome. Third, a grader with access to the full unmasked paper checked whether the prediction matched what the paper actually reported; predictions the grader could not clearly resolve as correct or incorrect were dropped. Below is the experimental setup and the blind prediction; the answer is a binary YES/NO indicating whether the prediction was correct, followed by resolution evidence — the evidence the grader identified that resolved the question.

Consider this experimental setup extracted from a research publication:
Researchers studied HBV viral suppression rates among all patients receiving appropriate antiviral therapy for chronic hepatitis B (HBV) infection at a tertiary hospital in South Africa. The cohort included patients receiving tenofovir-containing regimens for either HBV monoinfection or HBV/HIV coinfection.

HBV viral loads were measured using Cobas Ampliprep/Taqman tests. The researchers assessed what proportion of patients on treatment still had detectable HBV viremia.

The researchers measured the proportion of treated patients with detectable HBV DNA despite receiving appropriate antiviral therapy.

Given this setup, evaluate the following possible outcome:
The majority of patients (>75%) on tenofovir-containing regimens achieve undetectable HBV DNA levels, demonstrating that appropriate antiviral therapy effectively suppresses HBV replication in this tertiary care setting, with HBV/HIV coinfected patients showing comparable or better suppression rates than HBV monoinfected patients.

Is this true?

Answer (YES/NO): NO